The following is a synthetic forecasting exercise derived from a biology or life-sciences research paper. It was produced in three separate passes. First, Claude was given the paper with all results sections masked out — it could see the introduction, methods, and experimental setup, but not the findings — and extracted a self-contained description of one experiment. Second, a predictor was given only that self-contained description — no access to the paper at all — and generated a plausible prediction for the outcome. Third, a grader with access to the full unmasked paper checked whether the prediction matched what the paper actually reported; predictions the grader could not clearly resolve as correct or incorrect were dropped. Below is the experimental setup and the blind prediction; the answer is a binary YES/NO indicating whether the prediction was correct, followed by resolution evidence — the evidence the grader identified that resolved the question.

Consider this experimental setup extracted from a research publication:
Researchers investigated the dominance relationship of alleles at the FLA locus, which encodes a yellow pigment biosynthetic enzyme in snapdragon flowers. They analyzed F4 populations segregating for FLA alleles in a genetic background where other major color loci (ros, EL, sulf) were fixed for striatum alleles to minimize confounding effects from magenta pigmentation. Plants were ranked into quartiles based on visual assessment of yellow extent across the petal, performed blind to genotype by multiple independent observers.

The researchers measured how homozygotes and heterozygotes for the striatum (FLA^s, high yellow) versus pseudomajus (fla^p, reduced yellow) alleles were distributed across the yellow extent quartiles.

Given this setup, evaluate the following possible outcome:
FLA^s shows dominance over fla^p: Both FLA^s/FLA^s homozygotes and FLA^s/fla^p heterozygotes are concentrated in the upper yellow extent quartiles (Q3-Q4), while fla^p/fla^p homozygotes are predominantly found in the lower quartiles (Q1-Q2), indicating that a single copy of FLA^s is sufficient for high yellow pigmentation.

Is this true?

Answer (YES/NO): YES